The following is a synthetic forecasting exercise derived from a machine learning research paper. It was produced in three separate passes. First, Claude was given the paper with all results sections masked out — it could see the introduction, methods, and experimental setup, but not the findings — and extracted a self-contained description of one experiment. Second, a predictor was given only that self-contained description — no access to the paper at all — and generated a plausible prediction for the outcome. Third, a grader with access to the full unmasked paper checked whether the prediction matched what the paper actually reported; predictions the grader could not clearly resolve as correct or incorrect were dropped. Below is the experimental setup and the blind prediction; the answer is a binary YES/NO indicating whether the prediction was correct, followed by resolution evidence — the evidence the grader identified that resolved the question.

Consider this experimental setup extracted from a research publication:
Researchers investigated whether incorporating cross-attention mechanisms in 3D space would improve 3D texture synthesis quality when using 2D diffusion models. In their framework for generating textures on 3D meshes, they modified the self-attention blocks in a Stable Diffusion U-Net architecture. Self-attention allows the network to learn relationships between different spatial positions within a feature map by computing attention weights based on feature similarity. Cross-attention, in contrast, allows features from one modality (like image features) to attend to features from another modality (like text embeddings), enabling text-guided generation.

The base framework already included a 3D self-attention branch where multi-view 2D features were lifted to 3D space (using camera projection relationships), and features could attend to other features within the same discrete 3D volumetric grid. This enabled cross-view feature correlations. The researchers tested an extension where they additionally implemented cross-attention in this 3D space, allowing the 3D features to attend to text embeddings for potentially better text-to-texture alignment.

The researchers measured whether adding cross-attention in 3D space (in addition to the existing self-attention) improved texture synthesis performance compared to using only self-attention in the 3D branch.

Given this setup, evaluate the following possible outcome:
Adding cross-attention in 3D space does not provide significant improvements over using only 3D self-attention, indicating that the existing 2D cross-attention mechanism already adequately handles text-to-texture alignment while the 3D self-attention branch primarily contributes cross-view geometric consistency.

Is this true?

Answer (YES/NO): YES